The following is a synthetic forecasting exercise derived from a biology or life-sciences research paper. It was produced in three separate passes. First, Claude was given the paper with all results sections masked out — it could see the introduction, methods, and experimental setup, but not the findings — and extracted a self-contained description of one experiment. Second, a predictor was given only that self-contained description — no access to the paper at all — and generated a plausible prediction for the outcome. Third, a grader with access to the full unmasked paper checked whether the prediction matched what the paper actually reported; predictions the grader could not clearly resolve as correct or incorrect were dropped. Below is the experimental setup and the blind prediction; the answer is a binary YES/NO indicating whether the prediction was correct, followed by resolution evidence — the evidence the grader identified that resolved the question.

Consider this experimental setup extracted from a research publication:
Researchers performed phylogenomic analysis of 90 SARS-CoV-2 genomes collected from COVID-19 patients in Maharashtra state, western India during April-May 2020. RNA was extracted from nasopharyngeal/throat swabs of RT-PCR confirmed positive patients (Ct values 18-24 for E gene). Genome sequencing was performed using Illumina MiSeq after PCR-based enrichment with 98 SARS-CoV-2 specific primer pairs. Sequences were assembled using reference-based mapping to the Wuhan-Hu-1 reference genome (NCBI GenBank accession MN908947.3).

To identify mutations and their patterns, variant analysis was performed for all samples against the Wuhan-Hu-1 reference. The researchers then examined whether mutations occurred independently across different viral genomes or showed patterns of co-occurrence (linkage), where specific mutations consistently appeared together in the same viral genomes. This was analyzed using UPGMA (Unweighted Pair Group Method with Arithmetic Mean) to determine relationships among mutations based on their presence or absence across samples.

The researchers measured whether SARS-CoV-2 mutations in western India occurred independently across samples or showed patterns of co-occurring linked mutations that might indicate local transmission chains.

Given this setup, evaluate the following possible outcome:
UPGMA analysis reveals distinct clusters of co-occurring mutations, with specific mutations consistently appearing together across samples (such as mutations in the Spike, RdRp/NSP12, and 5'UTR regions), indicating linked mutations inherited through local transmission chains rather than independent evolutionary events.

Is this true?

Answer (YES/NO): YES